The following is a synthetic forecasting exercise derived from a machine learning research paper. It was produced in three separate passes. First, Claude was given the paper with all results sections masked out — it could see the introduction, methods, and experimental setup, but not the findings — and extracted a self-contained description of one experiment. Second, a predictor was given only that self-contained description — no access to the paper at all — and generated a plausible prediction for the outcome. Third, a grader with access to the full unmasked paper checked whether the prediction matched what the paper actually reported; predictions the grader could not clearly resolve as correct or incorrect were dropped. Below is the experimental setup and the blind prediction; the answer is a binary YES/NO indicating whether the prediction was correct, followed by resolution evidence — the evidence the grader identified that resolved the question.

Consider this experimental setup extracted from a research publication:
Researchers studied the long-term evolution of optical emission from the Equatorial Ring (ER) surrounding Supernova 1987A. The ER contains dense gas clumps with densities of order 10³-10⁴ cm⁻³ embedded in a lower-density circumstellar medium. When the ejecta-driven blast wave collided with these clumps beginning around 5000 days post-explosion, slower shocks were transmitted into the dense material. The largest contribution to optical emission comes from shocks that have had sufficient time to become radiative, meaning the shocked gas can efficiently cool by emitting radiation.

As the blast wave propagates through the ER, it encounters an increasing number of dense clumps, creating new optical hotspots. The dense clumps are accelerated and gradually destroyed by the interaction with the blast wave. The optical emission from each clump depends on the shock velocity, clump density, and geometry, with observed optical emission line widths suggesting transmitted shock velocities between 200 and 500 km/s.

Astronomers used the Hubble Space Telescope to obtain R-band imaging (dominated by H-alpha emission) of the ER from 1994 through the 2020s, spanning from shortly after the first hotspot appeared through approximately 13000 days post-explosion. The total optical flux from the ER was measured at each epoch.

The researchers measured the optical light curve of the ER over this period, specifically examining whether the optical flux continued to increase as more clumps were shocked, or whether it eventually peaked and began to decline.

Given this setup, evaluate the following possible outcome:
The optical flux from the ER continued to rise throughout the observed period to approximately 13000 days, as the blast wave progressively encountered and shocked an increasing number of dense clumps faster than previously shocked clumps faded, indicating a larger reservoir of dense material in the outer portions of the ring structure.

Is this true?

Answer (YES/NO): NO